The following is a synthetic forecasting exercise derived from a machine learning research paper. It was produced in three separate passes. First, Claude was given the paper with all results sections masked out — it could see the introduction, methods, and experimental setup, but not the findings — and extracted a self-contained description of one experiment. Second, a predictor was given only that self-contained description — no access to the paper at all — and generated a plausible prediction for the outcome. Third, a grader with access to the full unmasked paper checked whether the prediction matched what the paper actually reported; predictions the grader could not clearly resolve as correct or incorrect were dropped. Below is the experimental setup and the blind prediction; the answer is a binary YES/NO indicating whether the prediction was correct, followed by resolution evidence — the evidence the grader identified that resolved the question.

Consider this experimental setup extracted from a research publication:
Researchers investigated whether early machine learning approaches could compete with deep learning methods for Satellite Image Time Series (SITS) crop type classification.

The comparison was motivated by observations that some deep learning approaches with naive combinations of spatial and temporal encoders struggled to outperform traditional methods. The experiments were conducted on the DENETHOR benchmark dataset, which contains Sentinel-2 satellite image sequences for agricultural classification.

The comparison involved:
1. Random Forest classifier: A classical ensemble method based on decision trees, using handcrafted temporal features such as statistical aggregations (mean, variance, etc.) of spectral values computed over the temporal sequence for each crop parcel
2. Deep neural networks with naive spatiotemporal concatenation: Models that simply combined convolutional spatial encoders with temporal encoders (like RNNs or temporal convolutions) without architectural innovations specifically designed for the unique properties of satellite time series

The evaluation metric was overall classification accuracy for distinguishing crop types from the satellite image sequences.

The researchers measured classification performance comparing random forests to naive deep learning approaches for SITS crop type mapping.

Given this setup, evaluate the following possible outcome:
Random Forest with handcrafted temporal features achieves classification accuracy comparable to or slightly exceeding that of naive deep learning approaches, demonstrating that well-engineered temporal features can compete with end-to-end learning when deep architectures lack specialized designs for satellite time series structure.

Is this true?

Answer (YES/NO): YES